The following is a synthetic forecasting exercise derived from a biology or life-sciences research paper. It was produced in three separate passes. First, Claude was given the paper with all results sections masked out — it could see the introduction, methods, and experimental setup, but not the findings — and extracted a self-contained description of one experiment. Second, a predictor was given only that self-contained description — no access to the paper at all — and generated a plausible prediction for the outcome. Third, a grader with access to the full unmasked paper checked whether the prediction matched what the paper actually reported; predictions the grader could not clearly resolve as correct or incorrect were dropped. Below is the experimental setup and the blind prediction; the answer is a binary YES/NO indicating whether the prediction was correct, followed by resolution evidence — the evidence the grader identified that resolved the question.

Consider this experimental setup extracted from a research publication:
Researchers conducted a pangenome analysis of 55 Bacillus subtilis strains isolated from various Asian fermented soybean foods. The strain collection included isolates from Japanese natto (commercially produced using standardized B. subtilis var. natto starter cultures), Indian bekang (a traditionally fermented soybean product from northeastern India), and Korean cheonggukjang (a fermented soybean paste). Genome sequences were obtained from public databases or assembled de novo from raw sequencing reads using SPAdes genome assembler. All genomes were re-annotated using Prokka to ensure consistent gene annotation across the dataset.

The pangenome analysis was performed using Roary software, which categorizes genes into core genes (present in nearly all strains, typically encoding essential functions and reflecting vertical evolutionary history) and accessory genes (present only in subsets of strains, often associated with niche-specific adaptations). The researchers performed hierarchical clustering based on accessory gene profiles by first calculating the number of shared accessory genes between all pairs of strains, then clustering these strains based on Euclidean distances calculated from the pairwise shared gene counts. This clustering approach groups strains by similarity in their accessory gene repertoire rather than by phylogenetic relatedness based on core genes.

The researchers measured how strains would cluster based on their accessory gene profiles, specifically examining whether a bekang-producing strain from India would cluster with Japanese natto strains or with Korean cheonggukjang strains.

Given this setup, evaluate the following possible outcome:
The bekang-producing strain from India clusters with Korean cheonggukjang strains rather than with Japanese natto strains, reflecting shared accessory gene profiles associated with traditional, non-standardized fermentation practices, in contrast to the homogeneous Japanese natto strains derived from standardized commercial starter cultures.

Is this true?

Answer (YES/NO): NO